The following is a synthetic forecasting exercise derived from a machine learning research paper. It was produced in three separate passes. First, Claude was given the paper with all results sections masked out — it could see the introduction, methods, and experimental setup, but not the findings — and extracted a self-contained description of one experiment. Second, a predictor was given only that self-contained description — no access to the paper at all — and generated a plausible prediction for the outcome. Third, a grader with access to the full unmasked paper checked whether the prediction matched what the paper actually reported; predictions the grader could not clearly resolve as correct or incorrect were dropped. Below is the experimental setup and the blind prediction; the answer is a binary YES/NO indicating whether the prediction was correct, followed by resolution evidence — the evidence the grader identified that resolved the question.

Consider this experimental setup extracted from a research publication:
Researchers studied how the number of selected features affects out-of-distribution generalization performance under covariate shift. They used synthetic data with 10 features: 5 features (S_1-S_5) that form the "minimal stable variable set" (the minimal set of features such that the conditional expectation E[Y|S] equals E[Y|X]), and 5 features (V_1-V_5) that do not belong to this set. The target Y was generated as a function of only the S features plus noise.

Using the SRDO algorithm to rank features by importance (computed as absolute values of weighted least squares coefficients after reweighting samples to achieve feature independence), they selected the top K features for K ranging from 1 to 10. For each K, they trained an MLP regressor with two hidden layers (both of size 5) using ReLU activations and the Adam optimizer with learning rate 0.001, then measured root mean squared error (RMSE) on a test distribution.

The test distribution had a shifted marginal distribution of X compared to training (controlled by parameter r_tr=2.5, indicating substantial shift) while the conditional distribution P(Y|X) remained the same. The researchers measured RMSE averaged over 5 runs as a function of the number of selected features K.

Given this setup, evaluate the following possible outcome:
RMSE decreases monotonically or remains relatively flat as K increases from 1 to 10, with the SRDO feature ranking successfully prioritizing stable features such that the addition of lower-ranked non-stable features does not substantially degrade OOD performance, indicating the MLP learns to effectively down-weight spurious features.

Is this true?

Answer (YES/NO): NO